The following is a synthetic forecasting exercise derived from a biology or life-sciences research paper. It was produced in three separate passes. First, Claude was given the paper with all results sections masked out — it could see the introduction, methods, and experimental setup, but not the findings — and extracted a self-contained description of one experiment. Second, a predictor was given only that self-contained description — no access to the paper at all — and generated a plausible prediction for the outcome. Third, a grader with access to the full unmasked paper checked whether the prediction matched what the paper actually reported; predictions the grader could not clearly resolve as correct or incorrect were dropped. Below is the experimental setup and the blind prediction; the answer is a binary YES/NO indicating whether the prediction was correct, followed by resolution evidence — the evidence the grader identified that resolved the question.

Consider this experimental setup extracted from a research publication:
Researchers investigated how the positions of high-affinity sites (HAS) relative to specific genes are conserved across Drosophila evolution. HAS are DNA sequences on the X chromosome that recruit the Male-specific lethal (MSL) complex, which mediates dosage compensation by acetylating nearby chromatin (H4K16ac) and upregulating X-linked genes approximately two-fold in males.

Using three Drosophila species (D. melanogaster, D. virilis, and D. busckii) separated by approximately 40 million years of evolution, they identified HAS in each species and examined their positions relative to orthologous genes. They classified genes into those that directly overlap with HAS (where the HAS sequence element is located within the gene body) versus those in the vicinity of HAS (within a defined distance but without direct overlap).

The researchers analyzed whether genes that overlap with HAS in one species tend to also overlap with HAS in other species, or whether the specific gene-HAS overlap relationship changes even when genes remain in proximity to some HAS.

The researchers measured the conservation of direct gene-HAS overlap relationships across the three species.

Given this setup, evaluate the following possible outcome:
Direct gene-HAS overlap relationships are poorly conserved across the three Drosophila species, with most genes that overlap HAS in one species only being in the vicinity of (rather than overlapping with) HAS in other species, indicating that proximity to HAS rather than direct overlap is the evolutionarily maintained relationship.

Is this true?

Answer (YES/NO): YES